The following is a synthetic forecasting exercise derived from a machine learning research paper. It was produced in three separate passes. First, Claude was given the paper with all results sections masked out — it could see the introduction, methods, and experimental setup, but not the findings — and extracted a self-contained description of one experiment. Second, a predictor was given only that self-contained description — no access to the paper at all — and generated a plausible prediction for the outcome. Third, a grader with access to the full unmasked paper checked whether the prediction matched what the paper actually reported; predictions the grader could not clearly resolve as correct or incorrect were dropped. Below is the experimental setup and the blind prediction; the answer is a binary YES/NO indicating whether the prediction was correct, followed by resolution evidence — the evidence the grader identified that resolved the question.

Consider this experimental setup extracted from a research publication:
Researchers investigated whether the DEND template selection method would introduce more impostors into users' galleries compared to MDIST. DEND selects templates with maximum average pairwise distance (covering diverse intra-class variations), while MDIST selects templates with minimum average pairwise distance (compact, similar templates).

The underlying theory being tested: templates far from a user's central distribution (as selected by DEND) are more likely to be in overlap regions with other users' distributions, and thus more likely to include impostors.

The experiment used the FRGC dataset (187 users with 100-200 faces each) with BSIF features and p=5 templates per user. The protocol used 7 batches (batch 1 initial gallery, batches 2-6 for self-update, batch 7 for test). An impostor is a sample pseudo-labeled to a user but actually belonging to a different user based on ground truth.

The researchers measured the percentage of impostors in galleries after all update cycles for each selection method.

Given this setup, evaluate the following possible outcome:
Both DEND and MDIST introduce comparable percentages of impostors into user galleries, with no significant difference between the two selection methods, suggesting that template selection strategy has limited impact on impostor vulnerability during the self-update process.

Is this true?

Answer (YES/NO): NO